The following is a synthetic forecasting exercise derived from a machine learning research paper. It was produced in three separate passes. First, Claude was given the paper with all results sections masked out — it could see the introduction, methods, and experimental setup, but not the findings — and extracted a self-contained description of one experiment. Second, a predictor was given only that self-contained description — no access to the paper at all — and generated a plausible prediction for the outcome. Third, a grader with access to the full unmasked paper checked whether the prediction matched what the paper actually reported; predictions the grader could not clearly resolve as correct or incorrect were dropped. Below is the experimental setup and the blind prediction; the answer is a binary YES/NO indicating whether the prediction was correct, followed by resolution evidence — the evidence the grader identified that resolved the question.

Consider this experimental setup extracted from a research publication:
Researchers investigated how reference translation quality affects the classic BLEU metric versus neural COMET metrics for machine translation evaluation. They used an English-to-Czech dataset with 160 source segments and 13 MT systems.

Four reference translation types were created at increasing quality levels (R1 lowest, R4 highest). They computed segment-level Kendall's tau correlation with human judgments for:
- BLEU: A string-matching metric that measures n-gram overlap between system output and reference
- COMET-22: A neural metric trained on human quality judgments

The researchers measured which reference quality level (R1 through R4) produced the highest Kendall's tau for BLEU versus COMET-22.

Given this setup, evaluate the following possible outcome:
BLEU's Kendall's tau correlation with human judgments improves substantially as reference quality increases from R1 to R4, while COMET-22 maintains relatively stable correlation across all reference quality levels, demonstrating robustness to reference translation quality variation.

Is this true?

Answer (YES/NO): NO